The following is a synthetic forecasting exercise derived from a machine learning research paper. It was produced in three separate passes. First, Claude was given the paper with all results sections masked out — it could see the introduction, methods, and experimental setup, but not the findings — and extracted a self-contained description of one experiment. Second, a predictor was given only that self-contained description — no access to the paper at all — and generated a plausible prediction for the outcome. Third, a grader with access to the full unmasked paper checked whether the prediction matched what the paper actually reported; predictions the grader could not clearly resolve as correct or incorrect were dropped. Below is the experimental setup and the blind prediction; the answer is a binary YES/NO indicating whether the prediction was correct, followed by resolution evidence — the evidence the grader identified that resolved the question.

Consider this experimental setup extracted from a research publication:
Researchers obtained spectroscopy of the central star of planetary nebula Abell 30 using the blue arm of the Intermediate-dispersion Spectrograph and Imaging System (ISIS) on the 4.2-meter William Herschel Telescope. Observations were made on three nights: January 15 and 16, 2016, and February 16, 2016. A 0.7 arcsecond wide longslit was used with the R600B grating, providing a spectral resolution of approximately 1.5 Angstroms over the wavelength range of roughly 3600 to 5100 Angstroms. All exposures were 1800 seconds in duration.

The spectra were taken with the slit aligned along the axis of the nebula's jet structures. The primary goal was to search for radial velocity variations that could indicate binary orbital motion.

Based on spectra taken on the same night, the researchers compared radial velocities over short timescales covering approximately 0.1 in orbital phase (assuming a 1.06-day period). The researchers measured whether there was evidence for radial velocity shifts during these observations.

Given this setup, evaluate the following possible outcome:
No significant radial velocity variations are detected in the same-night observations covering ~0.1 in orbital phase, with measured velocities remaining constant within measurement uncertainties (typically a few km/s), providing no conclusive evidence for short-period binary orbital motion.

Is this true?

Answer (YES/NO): NO